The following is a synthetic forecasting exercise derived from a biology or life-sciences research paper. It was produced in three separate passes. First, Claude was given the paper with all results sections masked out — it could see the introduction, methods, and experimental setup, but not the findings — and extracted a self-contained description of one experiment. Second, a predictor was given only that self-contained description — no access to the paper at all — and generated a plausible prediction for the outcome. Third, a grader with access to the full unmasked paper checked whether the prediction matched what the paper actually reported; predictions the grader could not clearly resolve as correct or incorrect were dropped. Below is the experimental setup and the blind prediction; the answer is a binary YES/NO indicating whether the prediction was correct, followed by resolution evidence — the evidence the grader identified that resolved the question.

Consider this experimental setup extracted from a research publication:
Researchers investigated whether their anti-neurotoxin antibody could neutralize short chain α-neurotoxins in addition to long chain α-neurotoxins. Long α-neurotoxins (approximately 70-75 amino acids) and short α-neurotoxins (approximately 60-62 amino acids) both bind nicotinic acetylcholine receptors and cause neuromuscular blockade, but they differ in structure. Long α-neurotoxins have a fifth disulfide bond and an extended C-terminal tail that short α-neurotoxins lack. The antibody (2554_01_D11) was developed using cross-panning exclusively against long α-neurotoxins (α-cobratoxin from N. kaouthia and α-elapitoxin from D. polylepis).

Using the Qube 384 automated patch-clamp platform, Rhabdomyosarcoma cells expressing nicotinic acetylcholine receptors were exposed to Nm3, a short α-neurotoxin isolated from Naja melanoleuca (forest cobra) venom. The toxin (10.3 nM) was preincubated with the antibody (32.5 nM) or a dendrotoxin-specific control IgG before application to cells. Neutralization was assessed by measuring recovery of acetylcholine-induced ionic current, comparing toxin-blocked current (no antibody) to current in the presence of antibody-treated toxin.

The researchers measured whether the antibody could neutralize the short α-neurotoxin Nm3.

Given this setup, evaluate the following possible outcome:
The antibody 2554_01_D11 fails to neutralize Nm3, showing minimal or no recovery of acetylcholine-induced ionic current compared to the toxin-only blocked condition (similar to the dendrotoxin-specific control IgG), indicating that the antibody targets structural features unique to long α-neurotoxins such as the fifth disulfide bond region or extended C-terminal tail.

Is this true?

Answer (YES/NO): YES